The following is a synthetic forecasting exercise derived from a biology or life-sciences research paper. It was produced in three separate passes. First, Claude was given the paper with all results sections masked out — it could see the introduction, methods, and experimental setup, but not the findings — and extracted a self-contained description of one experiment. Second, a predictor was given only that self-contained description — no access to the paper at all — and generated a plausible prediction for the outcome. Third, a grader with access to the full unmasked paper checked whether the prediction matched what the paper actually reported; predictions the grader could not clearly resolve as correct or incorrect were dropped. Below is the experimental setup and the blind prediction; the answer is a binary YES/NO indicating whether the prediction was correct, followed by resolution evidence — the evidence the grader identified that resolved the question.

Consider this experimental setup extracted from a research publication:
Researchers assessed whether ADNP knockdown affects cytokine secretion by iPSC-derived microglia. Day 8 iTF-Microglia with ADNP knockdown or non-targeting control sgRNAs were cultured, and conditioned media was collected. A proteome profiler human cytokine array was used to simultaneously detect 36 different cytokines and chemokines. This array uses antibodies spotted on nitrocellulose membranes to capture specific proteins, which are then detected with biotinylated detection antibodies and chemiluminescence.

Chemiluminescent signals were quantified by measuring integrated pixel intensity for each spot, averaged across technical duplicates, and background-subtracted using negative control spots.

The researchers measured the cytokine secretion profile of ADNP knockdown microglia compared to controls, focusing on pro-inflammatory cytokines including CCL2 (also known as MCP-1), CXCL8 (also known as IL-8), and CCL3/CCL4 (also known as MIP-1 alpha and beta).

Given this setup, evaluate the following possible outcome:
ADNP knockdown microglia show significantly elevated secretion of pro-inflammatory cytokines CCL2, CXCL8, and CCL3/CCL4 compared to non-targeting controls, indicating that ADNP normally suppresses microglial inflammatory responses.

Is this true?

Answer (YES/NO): NO